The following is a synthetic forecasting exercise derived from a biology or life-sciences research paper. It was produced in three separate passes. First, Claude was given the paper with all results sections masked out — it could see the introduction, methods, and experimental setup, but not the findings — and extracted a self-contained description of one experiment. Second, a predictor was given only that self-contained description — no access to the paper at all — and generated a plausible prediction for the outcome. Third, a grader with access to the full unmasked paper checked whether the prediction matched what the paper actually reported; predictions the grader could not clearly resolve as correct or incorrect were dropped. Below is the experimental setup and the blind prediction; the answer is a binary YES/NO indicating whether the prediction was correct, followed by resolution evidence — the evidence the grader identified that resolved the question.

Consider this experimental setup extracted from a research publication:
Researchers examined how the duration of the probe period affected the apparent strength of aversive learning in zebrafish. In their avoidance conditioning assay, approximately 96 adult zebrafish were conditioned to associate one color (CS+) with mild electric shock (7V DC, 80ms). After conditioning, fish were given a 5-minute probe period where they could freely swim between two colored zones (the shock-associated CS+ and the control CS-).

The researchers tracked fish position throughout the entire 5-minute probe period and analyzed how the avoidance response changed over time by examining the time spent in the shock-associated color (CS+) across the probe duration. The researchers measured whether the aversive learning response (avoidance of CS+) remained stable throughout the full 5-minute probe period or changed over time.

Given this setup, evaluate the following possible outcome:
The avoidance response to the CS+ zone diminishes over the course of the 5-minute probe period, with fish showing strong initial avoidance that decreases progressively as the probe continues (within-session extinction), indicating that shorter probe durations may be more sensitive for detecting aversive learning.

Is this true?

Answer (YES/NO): YES